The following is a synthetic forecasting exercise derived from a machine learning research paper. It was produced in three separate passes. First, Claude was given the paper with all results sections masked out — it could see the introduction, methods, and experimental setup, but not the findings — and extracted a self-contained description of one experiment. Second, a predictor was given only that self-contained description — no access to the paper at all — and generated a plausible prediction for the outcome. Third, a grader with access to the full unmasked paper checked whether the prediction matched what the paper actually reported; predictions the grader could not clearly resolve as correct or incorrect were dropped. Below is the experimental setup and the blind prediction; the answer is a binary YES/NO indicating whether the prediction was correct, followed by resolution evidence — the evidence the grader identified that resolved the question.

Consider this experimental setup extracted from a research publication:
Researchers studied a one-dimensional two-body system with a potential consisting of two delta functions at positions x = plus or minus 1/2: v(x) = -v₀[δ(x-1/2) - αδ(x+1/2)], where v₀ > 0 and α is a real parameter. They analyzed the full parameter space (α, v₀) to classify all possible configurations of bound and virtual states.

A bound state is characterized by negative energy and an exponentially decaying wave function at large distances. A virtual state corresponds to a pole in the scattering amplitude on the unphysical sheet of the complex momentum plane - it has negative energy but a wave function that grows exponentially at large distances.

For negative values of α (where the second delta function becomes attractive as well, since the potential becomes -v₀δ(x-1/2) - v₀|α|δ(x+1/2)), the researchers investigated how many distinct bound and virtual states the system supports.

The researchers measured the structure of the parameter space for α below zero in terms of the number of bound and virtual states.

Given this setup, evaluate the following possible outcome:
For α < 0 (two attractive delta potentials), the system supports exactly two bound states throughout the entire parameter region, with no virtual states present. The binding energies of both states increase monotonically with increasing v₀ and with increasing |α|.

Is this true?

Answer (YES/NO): NO